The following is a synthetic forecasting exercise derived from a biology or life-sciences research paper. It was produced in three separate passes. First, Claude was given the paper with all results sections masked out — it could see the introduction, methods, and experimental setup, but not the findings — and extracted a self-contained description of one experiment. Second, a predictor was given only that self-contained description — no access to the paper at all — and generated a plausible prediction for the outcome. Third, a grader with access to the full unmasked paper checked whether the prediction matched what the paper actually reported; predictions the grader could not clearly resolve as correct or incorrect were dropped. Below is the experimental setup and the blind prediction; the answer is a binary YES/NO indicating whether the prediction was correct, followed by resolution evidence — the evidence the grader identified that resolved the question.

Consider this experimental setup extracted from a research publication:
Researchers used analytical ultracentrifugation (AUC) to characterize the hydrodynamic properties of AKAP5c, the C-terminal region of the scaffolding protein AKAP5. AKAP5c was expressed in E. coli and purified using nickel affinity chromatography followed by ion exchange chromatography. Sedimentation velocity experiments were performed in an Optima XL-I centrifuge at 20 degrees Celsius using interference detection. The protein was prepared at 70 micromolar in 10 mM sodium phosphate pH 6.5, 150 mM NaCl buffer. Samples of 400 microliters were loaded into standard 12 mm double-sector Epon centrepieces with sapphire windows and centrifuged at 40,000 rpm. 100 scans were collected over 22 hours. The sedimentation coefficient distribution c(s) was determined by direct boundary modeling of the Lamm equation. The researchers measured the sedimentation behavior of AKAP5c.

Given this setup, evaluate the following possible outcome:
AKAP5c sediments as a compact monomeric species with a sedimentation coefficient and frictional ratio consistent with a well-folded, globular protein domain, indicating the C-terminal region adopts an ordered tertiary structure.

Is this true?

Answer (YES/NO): NO